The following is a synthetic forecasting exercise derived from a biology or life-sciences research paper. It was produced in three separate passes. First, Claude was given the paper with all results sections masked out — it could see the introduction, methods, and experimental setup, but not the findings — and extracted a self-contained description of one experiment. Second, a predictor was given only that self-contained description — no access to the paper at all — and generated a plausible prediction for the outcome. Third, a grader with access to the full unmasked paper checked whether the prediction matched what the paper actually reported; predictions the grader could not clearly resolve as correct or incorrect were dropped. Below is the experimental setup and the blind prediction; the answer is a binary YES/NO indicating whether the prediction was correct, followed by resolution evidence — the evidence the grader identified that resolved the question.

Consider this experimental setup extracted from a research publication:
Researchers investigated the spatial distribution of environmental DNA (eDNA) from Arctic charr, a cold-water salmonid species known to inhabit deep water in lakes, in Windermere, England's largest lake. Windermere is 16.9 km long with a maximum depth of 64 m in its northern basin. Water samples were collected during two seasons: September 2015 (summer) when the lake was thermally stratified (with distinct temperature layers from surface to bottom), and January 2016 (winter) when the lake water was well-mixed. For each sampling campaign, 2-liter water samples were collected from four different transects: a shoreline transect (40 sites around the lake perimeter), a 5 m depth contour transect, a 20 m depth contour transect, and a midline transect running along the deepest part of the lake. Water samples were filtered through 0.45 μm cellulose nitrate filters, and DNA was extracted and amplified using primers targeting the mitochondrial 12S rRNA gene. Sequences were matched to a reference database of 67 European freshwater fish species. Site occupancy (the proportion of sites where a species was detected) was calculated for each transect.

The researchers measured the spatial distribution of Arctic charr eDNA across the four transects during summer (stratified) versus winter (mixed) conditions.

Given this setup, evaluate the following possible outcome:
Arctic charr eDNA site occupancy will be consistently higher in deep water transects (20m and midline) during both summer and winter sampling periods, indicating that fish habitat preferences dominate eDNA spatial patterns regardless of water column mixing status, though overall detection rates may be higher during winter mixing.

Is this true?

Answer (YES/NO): NO